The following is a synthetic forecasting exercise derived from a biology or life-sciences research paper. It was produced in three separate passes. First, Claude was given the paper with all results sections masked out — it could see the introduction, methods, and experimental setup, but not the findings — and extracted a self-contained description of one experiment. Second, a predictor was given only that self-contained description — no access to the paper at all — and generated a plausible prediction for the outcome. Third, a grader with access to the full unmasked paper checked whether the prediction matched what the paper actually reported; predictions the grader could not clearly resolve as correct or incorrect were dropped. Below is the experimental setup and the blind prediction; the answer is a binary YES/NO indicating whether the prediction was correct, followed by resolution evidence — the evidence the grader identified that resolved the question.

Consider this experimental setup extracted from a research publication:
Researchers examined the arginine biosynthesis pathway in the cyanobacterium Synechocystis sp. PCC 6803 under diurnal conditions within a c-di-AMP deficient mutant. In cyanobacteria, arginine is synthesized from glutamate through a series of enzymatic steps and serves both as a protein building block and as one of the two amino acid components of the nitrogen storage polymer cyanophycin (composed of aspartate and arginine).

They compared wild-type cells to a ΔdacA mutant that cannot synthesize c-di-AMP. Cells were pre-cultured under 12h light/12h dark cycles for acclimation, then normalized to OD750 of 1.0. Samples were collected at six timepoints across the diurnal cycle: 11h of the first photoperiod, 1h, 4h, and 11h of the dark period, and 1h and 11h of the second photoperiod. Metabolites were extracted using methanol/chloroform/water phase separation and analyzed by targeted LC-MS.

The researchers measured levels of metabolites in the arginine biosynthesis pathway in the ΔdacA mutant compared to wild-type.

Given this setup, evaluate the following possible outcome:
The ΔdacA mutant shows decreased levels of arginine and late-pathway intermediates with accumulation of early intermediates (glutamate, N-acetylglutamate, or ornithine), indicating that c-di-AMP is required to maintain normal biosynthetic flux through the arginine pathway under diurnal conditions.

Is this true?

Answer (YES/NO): NO